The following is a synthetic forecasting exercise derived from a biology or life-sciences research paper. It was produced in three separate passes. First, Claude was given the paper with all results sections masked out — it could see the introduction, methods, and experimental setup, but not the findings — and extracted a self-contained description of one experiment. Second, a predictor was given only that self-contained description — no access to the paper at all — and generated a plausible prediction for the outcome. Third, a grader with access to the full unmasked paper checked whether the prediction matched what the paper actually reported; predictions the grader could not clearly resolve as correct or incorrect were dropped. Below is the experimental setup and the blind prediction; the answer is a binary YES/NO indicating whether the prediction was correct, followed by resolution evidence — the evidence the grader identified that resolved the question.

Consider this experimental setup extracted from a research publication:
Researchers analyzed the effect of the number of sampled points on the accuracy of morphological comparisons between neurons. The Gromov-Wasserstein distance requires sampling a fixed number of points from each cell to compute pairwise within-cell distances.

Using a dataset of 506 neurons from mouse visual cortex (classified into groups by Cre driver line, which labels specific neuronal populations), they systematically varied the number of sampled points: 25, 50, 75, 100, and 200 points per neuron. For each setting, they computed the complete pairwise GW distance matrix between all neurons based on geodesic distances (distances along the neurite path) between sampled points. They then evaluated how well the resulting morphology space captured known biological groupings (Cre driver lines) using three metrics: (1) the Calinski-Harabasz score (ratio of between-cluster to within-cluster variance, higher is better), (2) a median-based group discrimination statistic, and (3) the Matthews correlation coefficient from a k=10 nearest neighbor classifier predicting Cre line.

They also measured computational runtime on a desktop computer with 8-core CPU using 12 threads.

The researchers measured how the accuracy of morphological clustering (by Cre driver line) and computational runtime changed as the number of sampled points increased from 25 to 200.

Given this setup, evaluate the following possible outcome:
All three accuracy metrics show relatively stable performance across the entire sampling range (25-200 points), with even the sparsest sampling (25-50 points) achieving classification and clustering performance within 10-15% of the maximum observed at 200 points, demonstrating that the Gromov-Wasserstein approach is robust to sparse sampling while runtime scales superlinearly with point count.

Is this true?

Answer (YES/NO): NO